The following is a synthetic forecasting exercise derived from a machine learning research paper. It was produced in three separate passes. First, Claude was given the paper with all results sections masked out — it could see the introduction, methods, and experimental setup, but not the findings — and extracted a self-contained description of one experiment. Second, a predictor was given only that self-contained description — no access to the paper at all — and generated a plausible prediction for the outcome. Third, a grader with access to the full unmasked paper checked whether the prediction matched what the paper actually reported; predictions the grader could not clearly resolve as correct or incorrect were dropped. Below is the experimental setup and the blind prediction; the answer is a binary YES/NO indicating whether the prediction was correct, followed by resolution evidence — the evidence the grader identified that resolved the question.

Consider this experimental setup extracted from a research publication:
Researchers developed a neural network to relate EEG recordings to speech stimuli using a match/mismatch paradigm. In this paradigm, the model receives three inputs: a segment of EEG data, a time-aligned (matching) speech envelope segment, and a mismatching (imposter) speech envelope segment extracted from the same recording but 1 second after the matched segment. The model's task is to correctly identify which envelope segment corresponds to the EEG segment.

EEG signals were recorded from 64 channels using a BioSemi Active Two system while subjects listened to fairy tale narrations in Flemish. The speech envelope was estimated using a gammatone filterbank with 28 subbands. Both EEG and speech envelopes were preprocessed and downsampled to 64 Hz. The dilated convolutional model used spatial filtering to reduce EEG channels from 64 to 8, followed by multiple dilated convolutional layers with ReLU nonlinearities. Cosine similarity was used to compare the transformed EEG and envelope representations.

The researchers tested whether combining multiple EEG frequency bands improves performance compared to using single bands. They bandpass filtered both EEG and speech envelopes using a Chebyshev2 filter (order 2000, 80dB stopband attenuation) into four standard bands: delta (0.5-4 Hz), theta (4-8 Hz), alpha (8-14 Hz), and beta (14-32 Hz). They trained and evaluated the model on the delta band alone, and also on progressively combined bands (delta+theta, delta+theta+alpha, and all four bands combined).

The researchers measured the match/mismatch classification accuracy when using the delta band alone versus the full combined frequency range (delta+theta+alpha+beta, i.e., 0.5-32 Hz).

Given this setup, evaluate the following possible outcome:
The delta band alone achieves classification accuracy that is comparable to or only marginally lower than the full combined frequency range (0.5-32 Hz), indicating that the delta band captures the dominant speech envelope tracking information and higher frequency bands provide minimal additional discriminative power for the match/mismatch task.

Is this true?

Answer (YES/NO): NO